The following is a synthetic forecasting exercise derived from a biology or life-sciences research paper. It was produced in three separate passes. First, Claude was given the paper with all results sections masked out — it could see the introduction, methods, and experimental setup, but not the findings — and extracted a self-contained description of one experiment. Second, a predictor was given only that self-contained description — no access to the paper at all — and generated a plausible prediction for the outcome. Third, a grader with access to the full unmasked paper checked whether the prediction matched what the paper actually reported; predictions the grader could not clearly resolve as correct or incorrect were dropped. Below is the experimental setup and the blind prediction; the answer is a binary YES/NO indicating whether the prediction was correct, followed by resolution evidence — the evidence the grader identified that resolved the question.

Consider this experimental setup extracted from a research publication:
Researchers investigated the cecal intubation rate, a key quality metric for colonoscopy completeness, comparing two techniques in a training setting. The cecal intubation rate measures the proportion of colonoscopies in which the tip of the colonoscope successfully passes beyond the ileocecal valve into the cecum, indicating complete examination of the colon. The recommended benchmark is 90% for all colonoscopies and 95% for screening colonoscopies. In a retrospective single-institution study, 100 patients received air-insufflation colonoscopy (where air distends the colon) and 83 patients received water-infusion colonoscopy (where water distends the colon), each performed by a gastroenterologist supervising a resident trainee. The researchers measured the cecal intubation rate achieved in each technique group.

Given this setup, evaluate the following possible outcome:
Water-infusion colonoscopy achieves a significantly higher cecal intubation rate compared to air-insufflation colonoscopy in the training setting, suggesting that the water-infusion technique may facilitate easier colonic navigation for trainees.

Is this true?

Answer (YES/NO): NO